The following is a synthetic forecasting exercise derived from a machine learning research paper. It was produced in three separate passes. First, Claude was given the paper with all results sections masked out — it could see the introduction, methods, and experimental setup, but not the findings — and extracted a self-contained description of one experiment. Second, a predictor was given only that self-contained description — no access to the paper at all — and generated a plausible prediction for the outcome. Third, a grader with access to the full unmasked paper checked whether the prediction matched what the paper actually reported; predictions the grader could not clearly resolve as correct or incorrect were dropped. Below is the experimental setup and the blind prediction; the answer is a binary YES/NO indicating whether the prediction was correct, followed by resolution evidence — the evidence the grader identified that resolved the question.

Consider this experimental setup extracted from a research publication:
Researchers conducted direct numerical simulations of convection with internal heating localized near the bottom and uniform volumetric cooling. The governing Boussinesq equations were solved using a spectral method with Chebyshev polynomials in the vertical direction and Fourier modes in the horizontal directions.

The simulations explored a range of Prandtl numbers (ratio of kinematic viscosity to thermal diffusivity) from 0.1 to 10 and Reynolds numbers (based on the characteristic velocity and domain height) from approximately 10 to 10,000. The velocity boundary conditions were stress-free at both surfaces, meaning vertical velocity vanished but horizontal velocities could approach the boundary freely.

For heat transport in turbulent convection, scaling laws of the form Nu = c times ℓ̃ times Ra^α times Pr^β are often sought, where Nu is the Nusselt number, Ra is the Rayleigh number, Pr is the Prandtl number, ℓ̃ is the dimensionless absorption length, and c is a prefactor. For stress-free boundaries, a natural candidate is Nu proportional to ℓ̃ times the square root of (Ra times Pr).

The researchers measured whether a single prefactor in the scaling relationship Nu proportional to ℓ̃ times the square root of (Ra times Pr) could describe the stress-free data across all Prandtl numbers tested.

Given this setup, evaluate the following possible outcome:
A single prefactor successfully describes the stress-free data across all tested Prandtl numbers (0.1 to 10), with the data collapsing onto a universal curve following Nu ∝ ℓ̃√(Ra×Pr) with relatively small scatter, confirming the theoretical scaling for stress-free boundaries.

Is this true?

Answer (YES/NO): YES